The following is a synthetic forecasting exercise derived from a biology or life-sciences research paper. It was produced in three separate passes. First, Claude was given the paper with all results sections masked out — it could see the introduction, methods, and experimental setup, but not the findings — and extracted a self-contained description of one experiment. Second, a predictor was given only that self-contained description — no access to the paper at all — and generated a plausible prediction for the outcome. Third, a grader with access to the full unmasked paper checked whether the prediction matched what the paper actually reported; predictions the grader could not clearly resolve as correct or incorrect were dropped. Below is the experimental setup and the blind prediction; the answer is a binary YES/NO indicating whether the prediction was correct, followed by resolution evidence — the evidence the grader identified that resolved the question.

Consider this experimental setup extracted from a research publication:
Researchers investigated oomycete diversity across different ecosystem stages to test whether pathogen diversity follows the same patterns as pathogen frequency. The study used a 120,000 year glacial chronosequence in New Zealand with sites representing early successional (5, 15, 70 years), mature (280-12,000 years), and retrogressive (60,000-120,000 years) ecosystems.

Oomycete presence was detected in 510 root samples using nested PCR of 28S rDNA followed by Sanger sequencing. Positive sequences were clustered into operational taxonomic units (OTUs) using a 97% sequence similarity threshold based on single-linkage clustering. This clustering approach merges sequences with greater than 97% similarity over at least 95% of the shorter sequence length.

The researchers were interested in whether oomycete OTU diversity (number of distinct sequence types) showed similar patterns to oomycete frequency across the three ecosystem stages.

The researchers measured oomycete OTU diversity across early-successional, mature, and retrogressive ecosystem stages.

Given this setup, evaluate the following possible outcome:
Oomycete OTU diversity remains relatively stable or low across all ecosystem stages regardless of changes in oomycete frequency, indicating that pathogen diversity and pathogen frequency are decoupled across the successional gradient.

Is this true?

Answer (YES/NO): NO